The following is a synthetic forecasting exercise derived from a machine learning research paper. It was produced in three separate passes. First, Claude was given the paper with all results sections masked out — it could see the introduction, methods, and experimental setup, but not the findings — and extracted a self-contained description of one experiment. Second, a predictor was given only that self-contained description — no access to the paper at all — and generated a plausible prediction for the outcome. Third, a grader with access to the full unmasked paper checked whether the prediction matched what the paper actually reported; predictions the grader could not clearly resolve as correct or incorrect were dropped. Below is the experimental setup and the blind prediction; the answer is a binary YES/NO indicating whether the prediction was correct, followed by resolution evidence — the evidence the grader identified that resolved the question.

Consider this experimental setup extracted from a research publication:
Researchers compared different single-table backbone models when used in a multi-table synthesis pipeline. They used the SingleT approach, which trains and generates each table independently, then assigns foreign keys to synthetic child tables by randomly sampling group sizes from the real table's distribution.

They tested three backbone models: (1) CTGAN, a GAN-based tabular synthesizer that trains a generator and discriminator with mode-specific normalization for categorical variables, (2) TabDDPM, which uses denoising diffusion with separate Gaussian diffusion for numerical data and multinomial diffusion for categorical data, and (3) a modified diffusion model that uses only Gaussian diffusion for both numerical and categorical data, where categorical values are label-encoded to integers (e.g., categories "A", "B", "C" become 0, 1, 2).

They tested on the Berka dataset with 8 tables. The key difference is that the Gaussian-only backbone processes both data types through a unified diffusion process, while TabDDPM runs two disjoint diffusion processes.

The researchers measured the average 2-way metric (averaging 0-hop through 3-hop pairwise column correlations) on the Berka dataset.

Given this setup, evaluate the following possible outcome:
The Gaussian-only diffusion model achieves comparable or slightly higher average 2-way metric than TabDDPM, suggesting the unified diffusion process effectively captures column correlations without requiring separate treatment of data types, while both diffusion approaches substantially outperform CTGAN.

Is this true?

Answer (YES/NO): NO